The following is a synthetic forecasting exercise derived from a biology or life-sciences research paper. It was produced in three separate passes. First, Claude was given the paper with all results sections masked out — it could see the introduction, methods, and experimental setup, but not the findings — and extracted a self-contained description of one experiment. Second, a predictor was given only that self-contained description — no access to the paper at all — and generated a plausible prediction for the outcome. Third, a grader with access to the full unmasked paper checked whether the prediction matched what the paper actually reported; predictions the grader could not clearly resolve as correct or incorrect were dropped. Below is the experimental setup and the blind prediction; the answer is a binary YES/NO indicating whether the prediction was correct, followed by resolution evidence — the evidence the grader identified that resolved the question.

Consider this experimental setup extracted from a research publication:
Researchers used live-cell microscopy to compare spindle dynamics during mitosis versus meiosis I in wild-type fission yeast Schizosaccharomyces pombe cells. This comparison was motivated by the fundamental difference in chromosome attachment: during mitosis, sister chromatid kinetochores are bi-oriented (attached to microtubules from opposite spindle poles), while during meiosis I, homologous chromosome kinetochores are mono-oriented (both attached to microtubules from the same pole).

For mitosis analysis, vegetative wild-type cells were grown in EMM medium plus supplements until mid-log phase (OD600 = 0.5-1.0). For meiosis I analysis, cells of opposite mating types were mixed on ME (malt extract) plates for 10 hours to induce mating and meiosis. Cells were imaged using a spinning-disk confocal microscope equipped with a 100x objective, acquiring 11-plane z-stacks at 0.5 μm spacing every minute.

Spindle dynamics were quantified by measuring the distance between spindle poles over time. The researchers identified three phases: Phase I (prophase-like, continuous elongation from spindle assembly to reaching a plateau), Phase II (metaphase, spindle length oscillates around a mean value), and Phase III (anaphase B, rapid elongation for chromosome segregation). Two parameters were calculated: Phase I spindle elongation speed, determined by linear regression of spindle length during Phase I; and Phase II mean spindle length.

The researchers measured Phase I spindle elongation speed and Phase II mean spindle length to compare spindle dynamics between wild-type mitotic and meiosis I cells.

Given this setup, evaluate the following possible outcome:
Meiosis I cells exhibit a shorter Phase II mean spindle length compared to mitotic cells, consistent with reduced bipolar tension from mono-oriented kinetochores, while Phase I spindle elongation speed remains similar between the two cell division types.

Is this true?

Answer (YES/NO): NO